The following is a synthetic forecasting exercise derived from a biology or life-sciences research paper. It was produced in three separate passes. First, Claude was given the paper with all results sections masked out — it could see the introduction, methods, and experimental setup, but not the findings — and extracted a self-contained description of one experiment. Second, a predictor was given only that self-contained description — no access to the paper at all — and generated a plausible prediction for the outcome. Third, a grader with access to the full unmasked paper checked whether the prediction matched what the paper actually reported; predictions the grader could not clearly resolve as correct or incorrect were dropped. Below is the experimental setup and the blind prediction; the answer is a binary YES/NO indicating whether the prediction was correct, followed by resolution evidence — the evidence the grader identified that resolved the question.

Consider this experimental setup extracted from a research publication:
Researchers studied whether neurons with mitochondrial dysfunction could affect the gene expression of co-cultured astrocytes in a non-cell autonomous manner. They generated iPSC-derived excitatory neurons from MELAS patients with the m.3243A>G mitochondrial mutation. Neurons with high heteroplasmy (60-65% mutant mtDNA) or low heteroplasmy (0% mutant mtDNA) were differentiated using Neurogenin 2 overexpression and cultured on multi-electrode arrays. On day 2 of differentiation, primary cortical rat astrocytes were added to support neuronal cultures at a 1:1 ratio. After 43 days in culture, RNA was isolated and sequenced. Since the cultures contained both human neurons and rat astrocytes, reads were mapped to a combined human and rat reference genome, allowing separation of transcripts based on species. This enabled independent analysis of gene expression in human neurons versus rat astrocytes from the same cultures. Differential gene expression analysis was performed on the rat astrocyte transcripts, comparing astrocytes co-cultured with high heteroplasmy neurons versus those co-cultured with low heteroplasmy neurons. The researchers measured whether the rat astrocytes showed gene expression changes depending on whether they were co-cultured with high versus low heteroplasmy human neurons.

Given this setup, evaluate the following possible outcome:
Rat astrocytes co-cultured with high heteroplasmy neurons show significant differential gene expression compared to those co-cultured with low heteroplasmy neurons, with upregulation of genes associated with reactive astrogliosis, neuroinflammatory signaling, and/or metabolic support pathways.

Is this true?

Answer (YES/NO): YES